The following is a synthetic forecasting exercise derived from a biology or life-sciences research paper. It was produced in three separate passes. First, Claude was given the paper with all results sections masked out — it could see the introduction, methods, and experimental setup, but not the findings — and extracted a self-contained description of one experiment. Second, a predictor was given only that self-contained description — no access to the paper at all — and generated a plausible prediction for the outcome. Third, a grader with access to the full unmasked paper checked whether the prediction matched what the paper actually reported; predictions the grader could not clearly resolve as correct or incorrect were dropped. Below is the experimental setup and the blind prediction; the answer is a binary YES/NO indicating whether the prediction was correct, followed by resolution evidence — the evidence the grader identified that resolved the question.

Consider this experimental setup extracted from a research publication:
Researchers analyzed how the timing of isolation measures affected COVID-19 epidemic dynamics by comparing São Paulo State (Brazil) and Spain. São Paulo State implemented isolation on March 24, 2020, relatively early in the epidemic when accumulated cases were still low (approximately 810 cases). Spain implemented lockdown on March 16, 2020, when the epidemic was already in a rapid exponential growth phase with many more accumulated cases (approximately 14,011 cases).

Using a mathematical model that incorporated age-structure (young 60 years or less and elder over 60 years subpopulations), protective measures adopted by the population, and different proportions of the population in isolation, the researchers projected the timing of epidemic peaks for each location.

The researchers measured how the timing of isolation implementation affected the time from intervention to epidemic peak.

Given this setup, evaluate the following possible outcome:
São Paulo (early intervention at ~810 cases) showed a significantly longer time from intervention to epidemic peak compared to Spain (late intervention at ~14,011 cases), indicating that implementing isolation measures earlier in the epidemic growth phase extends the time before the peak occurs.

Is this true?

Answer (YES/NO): YES